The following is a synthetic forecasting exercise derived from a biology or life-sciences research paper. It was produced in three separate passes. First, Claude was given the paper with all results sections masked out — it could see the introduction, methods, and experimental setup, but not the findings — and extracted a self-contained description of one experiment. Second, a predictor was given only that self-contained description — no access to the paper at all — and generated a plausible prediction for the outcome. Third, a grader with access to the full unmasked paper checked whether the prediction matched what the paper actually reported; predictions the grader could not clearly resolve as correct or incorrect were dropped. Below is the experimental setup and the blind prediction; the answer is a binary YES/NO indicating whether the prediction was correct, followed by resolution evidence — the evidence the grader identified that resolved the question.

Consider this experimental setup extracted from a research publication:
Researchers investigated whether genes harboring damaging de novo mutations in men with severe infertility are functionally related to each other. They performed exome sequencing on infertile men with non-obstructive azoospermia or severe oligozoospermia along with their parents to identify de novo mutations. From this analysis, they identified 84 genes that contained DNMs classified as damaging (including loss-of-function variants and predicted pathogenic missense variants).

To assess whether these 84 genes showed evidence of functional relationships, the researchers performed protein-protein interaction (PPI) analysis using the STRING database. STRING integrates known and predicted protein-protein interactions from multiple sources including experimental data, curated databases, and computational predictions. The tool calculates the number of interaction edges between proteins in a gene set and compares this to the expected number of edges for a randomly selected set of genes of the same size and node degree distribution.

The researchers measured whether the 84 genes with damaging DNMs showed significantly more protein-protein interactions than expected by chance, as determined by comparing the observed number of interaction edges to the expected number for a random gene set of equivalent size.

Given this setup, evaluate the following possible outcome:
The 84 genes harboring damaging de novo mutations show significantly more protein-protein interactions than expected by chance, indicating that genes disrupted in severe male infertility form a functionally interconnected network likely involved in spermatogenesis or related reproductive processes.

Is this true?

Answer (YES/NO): YES